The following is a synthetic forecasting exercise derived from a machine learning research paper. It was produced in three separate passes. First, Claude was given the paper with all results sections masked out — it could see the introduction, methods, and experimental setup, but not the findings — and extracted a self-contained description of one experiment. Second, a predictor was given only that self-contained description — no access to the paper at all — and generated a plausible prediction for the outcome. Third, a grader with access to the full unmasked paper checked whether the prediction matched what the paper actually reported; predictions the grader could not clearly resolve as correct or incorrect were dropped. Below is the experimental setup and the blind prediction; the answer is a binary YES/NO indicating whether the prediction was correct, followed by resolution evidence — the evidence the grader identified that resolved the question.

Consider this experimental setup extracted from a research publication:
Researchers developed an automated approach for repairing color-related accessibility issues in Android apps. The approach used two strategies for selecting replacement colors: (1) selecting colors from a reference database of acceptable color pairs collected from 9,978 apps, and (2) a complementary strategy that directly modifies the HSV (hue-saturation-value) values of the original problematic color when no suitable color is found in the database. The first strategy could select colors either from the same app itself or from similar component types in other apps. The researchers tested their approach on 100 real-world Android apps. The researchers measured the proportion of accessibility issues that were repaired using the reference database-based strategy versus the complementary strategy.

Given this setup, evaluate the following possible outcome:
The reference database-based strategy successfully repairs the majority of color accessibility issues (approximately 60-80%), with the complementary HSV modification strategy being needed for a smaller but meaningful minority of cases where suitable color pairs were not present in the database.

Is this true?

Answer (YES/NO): NO